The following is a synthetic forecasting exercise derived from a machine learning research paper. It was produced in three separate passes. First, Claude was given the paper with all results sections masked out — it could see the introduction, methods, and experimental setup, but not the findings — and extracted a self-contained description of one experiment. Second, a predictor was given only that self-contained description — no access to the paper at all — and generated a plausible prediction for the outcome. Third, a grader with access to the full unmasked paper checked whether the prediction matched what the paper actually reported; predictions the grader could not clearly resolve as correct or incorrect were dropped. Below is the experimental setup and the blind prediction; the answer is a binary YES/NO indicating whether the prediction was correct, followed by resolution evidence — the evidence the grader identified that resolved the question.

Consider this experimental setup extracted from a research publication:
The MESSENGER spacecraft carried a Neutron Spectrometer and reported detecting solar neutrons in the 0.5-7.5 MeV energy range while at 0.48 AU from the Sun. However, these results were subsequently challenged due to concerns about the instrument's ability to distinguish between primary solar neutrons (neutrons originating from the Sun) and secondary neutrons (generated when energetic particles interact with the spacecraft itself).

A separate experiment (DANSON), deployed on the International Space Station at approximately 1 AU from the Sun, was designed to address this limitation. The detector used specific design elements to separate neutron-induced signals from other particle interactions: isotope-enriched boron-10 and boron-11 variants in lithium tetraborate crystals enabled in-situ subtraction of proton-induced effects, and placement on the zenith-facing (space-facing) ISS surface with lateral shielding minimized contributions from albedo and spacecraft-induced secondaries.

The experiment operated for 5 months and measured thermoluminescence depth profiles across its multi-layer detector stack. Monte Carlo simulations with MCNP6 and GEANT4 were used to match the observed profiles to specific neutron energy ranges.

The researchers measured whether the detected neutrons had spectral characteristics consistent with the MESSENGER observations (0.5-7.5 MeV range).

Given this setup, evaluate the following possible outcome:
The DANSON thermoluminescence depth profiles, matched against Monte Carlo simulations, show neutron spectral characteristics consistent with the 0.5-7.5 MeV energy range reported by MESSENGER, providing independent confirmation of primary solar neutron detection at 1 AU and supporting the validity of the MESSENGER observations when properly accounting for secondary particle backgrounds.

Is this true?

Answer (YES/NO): YES